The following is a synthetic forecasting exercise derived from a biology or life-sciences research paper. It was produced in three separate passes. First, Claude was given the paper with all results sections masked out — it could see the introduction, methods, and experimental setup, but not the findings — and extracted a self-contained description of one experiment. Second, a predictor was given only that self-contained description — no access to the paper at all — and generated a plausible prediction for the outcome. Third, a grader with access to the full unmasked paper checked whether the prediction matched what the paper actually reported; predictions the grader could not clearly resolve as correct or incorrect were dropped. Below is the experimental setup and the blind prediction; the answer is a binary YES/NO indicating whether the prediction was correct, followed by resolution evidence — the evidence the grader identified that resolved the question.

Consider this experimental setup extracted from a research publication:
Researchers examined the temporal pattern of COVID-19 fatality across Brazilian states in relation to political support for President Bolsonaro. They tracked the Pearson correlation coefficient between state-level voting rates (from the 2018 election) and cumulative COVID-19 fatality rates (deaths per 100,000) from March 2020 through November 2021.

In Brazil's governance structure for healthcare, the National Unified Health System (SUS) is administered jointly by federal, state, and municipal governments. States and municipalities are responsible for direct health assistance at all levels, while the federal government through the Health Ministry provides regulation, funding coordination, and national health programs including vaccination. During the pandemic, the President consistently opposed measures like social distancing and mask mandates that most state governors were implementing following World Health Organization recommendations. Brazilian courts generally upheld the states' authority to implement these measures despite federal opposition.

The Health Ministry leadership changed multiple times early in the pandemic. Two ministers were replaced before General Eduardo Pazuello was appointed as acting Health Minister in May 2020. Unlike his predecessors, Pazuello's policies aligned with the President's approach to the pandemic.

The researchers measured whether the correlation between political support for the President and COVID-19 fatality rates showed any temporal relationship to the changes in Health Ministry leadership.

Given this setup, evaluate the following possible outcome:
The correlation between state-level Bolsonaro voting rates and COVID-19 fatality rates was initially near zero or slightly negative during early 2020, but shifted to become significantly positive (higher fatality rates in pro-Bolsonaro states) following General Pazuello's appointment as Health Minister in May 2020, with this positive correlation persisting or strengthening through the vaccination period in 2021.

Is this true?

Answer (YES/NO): YES